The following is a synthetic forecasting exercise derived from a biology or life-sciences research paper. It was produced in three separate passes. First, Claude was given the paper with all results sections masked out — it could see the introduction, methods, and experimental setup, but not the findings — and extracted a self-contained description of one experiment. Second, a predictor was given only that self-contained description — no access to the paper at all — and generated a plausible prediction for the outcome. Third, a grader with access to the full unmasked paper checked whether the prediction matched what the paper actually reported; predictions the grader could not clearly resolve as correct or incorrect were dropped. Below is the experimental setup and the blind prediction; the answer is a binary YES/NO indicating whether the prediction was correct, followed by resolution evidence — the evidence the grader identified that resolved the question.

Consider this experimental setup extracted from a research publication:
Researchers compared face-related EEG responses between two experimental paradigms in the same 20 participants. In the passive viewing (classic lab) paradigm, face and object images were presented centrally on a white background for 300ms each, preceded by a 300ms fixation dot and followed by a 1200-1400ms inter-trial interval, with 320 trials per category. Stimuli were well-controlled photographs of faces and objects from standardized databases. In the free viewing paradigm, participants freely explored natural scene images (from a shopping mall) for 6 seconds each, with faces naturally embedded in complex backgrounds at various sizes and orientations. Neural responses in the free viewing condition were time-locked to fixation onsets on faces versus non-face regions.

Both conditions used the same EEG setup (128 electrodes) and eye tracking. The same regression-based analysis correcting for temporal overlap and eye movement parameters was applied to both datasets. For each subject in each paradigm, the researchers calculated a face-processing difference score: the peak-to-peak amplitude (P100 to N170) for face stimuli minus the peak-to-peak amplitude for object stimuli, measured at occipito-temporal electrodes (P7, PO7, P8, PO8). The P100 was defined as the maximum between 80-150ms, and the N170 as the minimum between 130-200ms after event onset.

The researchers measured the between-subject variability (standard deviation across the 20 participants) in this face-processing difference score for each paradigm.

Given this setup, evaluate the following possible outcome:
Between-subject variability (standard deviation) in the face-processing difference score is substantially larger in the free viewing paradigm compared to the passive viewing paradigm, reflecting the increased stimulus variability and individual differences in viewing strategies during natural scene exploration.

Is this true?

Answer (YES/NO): NO